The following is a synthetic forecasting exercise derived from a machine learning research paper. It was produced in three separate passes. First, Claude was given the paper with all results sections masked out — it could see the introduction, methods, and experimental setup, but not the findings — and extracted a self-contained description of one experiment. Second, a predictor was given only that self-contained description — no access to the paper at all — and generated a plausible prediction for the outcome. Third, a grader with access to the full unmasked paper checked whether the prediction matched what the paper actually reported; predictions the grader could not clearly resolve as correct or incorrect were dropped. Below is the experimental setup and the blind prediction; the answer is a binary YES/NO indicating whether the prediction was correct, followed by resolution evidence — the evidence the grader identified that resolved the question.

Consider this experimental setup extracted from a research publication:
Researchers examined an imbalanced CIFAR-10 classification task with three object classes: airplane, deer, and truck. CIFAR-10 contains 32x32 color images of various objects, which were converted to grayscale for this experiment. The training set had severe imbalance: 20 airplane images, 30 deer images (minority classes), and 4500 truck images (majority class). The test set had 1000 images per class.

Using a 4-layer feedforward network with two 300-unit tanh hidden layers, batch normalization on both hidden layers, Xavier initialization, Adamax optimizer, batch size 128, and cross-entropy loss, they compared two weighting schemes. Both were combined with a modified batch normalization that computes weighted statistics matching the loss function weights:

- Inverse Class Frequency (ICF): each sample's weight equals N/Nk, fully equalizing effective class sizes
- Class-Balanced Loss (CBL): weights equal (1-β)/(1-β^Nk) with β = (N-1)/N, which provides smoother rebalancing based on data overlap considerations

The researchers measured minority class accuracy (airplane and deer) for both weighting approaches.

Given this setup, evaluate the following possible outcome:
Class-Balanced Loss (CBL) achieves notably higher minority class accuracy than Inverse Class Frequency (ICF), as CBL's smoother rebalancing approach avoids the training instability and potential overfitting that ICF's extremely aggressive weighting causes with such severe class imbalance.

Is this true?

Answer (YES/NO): NO